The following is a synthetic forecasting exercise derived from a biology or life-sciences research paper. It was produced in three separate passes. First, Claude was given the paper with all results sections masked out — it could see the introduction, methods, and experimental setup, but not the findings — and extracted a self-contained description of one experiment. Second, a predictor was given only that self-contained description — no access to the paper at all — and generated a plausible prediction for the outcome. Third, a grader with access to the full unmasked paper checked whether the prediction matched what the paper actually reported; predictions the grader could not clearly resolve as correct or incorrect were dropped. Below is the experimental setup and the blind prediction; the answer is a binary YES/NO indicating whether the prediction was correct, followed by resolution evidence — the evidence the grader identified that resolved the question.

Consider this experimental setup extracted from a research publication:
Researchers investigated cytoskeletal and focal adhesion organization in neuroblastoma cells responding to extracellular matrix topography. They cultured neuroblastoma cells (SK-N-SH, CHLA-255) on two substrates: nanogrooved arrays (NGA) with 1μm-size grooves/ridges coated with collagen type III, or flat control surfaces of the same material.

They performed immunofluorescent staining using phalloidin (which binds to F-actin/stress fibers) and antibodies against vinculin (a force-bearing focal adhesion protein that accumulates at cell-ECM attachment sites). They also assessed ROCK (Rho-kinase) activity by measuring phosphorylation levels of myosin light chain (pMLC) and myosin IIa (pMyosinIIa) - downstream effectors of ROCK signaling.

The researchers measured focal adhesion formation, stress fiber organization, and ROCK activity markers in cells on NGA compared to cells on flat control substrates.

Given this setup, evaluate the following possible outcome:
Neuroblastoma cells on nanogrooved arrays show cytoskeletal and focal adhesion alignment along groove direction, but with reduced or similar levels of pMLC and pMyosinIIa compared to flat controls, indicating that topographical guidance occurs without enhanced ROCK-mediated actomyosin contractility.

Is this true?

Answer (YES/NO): NO